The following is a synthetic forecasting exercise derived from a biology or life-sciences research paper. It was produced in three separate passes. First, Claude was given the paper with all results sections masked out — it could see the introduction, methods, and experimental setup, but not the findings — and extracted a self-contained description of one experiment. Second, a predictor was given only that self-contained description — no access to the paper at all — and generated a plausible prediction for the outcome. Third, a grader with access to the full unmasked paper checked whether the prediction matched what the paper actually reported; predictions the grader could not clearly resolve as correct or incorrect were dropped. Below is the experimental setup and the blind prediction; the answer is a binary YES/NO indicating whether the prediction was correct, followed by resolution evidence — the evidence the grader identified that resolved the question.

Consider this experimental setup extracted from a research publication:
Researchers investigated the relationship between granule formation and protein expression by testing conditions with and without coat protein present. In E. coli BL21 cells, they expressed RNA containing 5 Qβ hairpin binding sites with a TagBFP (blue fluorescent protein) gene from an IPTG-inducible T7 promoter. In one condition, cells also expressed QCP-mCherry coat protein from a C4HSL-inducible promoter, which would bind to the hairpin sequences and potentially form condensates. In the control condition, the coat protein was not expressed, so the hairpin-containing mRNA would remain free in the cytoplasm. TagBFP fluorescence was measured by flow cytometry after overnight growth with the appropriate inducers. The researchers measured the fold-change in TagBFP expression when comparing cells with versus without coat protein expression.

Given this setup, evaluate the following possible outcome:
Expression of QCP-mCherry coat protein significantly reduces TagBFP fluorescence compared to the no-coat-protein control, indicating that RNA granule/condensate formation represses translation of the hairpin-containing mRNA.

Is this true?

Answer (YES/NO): NO